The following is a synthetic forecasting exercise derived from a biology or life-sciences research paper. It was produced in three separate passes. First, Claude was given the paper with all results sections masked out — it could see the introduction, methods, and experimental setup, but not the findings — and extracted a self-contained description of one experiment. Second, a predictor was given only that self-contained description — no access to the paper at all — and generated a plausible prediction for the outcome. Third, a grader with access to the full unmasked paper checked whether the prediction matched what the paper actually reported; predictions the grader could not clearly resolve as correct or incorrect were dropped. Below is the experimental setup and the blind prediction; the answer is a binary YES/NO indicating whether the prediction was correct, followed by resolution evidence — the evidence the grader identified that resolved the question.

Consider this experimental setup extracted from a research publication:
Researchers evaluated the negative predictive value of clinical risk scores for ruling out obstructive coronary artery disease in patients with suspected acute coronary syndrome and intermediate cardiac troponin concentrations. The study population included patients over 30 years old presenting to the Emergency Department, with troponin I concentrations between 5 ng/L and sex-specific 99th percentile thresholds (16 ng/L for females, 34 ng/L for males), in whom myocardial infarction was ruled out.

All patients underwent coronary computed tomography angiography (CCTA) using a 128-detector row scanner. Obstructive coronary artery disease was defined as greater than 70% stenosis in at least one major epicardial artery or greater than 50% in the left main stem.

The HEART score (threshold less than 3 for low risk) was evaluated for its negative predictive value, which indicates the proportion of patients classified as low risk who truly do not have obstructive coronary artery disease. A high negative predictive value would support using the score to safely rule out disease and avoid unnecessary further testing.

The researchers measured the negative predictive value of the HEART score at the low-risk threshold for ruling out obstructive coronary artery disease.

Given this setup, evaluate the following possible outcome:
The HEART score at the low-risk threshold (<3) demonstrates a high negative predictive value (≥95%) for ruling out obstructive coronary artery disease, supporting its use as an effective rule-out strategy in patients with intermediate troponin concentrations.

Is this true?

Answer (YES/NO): NO